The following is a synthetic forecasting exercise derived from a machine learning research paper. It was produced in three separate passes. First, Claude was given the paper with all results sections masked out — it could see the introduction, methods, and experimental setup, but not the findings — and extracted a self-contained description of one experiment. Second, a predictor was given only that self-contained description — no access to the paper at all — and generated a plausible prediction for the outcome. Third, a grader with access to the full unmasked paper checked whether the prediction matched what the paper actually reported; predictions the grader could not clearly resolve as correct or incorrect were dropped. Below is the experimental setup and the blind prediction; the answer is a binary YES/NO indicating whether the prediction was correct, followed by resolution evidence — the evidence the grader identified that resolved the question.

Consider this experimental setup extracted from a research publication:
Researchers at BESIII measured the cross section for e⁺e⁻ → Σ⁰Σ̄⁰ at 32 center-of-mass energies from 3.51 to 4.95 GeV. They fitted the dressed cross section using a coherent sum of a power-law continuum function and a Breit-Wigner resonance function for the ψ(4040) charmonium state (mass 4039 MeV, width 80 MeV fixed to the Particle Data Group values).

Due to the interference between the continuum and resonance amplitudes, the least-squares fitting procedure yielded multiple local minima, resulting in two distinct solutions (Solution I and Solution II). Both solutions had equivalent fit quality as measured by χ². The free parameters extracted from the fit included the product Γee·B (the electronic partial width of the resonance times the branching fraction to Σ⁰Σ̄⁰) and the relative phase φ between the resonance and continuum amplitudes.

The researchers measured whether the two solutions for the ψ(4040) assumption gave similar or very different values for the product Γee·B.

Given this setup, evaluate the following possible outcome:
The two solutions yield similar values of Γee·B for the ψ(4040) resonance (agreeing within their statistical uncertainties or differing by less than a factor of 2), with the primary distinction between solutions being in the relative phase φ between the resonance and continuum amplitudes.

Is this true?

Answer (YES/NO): NO